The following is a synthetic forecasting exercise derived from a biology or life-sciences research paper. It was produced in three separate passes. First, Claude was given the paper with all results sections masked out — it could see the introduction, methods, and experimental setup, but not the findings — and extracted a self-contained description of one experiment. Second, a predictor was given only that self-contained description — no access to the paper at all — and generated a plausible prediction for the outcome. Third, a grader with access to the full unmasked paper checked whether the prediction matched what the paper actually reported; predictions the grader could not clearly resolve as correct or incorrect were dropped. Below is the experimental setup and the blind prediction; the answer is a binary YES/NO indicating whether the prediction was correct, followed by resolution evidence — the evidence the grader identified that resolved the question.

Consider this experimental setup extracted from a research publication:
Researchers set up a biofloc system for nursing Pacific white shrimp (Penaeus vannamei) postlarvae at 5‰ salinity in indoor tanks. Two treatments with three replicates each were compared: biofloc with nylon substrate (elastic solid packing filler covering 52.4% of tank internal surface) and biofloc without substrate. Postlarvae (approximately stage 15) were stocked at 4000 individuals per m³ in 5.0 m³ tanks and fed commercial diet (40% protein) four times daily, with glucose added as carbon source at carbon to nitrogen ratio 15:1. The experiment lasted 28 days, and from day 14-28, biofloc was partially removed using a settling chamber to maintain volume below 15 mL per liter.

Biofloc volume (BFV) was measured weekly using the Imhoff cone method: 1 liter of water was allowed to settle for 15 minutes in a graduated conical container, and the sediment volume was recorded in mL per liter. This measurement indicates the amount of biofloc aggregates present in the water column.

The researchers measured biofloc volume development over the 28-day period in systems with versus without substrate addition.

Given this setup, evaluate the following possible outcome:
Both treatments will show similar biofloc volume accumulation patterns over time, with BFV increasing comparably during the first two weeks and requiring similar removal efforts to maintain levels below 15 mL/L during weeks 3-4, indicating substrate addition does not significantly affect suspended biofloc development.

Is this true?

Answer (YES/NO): NO